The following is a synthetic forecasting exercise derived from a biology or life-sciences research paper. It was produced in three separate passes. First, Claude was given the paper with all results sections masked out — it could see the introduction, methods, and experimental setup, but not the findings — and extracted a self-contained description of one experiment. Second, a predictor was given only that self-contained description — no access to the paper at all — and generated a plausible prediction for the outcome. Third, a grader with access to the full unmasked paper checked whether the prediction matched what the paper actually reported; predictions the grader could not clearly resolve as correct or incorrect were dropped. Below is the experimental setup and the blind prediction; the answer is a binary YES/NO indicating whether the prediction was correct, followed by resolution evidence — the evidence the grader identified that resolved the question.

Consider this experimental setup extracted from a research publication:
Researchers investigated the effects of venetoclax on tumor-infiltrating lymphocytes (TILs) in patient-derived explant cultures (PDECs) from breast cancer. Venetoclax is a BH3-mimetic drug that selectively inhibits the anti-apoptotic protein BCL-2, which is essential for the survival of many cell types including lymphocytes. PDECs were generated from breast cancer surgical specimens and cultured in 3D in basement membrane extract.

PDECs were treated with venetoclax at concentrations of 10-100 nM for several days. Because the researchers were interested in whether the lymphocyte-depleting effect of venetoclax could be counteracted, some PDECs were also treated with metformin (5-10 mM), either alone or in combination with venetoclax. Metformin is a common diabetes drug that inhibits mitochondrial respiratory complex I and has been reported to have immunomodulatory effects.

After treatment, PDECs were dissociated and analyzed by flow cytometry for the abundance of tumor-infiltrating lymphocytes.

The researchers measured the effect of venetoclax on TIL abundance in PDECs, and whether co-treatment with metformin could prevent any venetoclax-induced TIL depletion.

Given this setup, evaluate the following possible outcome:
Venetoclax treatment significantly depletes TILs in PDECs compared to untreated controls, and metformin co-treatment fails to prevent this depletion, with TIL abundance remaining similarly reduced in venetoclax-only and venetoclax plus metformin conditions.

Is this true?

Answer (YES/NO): YES